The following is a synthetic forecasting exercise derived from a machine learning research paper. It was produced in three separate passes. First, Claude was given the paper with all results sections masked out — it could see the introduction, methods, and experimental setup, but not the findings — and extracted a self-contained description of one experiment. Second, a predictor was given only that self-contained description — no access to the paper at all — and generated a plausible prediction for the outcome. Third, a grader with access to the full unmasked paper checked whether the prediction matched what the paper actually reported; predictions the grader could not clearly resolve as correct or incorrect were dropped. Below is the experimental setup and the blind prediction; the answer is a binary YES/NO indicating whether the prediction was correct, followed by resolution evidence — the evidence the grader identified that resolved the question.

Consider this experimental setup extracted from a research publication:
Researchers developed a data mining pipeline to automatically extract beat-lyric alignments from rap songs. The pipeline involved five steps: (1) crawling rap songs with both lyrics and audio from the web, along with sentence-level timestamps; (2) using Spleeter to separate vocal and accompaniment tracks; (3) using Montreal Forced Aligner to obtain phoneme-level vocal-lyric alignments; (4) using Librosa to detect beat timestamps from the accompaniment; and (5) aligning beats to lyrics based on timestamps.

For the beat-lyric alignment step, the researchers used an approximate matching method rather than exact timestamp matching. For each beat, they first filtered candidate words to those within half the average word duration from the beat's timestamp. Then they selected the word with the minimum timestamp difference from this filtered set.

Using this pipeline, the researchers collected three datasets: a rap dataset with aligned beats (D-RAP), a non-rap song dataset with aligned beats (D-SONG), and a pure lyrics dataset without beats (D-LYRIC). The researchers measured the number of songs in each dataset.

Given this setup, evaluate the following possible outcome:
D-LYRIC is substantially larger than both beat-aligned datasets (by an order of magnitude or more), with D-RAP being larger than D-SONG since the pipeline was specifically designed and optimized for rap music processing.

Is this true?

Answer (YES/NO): NO